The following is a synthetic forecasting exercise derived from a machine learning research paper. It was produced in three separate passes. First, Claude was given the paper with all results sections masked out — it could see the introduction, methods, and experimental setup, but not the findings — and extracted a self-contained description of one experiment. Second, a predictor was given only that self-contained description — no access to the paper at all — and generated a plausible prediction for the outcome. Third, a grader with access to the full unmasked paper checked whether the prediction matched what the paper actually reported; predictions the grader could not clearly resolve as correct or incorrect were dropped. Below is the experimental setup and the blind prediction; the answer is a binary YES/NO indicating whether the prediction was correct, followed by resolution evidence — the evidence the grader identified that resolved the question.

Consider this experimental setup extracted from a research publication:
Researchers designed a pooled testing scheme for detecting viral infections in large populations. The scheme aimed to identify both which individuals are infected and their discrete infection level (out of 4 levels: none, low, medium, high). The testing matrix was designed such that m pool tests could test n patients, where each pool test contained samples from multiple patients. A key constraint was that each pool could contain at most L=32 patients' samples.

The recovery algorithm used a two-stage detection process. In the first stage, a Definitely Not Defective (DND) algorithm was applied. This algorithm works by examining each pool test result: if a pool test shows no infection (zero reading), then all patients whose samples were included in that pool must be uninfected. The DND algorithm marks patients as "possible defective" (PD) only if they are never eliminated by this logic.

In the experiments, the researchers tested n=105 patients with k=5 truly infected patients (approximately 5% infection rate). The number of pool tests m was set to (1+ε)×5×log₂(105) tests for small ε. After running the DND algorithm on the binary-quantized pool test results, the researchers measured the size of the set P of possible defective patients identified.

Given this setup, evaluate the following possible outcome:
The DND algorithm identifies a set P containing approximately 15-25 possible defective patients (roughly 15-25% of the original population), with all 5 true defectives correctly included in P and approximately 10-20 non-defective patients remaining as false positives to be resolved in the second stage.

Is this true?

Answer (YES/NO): NO